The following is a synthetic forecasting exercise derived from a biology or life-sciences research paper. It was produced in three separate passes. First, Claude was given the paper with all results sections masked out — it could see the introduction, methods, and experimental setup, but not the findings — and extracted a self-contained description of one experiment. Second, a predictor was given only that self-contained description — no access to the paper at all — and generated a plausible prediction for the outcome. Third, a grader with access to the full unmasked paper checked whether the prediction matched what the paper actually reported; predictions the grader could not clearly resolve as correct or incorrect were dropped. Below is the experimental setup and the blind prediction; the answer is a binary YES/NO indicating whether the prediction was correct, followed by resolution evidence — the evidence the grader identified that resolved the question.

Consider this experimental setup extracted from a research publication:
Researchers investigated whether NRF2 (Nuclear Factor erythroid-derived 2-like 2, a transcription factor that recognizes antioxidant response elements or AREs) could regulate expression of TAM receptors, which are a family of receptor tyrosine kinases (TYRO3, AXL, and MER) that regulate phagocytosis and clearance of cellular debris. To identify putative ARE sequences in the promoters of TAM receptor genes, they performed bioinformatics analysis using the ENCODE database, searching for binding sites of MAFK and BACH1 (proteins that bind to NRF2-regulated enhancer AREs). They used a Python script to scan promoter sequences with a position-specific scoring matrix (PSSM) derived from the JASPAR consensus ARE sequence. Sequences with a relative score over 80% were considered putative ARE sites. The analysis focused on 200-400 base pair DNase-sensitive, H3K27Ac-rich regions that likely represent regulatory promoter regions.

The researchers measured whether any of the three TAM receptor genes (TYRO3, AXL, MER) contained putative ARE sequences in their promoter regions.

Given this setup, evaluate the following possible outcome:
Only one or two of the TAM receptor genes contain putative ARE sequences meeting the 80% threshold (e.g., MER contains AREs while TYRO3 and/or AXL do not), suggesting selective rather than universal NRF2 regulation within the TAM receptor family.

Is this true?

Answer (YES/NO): NO